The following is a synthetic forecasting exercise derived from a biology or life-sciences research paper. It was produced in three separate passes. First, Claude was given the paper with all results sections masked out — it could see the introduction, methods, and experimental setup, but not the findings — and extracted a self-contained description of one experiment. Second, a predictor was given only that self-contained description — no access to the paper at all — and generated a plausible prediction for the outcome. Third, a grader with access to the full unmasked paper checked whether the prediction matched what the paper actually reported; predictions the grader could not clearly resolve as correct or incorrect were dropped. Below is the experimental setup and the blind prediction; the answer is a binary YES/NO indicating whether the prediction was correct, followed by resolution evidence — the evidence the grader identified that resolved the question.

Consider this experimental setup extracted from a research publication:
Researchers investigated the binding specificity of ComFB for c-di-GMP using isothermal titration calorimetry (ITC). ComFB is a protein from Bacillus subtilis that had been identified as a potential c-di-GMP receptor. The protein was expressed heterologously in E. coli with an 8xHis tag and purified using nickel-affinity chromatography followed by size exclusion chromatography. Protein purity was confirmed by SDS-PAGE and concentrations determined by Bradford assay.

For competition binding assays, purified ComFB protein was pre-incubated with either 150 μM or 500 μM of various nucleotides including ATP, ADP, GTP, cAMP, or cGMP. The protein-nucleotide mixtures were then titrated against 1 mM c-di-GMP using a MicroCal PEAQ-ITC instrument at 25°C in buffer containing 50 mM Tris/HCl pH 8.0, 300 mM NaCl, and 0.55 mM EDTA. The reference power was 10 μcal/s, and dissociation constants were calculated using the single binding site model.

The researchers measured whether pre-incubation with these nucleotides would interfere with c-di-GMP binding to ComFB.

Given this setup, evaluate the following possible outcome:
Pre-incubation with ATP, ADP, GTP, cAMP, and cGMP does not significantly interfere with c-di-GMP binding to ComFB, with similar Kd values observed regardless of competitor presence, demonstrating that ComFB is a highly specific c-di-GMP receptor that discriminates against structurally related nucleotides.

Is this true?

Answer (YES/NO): NO